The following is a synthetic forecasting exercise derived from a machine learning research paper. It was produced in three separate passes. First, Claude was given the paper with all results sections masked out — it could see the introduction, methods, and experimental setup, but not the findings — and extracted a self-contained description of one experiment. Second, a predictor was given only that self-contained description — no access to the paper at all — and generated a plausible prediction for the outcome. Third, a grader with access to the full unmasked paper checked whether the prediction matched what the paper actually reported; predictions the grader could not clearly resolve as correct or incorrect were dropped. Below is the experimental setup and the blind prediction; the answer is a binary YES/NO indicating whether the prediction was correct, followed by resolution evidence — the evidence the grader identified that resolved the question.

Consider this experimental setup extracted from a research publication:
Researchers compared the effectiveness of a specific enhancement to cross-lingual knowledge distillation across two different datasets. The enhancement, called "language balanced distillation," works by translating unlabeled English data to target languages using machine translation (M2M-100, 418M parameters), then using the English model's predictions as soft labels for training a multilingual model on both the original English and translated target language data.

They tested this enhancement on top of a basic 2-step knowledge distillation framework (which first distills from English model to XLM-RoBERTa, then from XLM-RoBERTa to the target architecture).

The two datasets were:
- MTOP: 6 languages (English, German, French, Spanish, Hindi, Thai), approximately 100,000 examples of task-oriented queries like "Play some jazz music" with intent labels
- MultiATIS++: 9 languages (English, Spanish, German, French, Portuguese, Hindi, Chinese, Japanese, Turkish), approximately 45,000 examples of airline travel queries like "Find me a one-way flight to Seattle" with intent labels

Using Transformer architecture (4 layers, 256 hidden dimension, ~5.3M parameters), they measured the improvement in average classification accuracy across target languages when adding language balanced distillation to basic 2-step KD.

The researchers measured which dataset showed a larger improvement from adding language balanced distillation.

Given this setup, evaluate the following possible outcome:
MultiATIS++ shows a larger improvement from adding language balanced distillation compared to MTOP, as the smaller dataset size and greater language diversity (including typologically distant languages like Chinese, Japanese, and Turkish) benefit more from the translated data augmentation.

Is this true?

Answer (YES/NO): NO